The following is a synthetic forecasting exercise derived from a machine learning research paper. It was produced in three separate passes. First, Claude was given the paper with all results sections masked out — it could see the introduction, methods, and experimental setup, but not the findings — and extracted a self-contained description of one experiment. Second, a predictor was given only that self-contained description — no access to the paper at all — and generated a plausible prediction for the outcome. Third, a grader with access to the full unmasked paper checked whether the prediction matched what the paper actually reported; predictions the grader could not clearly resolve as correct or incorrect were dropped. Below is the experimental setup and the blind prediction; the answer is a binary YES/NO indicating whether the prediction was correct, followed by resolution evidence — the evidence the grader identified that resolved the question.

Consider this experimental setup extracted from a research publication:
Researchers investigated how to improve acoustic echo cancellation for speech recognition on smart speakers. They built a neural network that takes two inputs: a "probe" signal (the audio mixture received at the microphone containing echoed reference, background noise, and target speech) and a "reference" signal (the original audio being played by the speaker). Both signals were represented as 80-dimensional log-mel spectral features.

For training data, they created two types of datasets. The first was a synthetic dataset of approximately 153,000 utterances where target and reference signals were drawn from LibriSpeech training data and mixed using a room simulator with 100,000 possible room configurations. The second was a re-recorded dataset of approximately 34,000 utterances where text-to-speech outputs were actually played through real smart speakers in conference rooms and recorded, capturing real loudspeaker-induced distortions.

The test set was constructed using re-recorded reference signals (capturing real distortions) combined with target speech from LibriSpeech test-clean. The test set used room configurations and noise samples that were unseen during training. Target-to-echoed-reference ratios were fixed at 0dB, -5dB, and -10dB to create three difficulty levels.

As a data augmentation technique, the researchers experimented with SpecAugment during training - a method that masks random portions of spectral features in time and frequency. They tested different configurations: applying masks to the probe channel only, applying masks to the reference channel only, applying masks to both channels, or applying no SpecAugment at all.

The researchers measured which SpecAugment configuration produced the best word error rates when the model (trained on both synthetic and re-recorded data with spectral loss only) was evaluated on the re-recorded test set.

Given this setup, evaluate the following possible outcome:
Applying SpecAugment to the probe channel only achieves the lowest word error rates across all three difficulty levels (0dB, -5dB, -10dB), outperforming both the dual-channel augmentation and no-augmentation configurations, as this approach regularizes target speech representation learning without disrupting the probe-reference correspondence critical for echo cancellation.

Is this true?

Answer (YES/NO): NO